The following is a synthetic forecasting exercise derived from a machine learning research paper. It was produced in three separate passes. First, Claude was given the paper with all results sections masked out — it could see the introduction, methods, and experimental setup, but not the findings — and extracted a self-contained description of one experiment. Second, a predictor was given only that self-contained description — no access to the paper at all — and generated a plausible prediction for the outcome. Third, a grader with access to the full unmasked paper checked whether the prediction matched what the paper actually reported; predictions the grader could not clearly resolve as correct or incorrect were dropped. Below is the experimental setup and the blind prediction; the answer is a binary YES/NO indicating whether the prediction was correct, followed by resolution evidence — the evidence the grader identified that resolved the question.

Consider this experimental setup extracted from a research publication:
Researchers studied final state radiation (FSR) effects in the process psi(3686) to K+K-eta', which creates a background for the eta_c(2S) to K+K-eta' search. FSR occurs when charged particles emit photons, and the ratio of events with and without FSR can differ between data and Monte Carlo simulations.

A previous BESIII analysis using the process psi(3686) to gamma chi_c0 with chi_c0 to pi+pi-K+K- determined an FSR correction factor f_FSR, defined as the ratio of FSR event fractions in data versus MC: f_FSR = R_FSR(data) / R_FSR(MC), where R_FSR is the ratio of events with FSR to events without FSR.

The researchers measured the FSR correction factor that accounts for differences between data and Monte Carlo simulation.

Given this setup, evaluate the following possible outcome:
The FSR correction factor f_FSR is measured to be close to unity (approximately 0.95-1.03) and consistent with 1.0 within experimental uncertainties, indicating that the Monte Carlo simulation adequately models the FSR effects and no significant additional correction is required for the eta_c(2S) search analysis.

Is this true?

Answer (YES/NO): NO